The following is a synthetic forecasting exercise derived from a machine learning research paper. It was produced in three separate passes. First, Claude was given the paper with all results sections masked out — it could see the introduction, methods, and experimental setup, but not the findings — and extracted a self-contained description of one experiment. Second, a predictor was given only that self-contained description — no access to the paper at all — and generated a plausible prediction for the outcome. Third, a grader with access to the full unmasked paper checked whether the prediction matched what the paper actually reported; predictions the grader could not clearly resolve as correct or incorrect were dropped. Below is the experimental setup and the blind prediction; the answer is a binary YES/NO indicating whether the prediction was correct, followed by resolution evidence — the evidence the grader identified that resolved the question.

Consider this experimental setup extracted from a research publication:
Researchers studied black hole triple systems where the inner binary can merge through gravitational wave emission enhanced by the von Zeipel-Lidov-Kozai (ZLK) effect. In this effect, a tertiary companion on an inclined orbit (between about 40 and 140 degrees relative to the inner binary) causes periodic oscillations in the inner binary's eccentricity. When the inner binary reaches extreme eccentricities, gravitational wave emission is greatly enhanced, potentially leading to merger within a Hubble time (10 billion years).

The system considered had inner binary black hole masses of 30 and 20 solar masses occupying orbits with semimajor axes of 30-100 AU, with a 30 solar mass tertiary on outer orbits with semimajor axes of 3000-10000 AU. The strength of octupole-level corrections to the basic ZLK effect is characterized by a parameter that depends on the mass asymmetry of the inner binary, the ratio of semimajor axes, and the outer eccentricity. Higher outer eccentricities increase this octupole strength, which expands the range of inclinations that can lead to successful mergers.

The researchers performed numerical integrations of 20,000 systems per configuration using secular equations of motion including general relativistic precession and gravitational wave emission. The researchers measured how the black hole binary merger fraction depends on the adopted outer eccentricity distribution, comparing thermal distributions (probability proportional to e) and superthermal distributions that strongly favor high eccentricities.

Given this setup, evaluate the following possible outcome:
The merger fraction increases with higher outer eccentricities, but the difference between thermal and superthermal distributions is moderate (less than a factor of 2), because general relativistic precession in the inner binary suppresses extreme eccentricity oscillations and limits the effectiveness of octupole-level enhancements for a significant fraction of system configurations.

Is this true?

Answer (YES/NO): NO